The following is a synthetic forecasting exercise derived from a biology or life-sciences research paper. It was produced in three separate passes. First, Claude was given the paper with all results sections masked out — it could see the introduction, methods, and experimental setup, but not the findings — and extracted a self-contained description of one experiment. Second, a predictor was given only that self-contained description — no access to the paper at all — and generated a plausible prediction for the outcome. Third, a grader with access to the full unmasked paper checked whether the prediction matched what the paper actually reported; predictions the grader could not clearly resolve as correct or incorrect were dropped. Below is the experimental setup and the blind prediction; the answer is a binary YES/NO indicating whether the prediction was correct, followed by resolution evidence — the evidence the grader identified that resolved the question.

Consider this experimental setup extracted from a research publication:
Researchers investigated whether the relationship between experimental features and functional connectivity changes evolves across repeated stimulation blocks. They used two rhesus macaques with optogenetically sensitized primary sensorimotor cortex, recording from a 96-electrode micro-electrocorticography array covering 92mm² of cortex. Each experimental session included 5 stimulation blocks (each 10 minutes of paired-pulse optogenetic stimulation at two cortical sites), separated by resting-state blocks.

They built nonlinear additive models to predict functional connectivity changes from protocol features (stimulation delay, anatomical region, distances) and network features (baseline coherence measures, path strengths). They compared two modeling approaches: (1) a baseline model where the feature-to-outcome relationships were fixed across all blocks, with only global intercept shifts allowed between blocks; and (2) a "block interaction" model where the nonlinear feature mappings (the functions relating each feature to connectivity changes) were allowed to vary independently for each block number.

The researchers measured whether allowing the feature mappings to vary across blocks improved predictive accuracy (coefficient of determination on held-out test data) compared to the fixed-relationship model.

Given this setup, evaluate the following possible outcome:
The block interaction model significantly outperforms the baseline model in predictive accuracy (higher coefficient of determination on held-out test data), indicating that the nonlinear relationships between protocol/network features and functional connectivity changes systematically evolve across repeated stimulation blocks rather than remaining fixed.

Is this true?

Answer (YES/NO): YES